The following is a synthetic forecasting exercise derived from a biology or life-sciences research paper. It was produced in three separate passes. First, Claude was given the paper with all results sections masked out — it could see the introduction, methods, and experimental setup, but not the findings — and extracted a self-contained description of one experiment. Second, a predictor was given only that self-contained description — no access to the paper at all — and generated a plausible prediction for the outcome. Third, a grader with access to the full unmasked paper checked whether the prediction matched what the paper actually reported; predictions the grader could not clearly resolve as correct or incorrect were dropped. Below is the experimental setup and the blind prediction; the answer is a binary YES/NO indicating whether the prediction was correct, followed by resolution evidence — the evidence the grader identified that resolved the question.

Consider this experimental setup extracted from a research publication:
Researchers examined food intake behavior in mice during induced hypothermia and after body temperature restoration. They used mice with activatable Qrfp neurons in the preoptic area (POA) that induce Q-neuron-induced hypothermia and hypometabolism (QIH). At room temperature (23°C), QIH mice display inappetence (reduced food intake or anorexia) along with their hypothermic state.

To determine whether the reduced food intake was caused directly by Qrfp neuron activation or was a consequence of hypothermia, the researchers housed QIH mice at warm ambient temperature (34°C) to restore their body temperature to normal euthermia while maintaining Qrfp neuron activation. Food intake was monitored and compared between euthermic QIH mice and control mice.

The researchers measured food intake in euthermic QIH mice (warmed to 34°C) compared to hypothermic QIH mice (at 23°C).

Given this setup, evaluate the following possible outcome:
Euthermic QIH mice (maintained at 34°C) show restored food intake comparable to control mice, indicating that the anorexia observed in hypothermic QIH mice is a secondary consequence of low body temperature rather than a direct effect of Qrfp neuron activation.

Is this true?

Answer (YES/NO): NO